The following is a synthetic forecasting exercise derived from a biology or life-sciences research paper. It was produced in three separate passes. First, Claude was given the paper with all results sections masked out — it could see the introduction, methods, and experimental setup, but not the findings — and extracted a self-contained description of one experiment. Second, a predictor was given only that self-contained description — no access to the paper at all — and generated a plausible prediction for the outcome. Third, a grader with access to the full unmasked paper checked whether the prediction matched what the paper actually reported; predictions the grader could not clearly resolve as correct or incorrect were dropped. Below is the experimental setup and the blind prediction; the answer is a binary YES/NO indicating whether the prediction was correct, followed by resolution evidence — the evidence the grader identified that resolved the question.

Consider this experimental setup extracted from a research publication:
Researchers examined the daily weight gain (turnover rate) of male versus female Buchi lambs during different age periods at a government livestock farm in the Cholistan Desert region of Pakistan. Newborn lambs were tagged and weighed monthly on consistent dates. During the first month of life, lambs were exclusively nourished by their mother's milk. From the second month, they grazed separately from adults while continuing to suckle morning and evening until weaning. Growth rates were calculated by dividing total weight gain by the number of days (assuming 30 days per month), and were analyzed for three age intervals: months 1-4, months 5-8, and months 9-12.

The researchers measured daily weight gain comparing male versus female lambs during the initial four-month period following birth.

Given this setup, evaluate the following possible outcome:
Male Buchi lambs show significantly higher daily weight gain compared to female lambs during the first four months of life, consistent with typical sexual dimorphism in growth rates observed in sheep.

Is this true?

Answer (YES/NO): NO